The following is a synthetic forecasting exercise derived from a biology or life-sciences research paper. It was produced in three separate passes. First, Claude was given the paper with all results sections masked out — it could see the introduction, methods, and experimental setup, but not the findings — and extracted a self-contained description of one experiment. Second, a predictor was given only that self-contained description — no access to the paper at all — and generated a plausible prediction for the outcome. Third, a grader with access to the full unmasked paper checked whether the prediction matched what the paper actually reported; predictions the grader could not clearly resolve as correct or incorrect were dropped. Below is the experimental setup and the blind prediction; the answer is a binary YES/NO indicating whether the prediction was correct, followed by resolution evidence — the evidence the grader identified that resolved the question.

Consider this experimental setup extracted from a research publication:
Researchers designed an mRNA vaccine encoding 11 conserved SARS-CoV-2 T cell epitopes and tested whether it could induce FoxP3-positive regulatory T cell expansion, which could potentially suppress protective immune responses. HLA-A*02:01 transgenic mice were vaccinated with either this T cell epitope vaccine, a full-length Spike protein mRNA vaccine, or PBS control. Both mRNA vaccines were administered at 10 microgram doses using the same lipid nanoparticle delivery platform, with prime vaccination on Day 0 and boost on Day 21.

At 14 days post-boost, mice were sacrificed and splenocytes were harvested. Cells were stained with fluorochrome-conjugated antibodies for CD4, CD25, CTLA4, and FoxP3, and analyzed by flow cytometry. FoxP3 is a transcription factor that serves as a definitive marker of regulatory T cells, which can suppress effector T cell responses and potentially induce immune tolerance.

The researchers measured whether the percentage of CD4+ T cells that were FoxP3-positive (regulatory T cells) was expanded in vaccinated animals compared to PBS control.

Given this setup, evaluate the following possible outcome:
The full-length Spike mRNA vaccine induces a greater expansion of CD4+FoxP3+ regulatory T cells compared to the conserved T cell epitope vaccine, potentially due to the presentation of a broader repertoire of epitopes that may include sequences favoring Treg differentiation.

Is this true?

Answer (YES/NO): NO